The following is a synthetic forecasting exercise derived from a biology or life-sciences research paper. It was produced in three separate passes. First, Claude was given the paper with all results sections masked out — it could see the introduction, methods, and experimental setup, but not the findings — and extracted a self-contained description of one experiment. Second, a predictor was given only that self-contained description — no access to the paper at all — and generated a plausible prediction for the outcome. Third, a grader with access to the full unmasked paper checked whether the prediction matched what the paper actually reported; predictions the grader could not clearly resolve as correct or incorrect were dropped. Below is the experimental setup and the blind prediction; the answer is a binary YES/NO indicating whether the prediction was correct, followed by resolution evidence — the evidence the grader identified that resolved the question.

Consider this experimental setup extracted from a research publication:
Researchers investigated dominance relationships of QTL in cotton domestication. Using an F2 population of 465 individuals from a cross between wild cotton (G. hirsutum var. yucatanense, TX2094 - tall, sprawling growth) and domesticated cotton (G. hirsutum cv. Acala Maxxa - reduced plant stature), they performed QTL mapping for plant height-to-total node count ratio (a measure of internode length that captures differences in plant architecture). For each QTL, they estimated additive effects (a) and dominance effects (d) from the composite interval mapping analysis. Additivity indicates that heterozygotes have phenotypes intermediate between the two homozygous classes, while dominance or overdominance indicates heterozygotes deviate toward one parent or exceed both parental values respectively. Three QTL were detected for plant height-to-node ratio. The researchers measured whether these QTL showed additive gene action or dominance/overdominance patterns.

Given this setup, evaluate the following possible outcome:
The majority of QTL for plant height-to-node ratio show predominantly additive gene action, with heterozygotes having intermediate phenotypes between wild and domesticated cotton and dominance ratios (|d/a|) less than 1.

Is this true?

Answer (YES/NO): YES